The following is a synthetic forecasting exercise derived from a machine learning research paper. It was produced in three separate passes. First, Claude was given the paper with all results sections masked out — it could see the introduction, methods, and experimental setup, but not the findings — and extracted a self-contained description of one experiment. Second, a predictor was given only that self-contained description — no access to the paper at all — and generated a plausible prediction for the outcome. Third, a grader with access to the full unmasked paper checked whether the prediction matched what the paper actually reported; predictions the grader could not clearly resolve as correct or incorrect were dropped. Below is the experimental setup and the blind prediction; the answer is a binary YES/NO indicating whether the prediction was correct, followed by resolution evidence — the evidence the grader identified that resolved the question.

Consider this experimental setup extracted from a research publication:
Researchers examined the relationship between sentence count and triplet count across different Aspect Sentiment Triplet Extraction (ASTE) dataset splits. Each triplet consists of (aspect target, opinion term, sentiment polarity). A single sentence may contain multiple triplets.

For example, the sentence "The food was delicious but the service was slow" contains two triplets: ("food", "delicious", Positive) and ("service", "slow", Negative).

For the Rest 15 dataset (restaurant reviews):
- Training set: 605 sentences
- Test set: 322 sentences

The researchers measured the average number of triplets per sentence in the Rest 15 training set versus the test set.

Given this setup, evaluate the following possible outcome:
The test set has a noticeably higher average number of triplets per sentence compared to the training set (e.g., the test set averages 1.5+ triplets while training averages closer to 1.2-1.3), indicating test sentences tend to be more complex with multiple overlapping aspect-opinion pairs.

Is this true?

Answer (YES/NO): NO